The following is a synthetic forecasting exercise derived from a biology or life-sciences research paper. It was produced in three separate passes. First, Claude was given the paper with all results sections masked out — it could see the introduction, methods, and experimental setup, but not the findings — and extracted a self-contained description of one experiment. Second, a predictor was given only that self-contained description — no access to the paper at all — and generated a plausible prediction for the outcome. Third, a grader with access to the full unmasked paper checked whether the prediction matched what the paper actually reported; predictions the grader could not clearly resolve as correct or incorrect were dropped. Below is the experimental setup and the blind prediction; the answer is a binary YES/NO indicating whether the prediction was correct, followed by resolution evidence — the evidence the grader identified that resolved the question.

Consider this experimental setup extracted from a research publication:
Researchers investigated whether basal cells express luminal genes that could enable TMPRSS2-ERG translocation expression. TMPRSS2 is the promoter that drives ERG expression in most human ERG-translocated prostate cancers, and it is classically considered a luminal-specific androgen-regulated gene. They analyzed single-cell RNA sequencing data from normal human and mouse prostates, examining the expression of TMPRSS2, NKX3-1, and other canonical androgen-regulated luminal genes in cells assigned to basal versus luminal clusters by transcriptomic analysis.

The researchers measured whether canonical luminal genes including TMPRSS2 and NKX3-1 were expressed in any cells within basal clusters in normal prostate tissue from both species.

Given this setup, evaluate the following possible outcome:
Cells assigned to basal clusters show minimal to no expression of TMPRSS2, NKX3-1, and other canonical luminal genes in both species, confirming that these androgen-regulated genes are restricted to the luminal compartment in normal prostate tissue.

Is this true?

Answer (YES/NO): NO